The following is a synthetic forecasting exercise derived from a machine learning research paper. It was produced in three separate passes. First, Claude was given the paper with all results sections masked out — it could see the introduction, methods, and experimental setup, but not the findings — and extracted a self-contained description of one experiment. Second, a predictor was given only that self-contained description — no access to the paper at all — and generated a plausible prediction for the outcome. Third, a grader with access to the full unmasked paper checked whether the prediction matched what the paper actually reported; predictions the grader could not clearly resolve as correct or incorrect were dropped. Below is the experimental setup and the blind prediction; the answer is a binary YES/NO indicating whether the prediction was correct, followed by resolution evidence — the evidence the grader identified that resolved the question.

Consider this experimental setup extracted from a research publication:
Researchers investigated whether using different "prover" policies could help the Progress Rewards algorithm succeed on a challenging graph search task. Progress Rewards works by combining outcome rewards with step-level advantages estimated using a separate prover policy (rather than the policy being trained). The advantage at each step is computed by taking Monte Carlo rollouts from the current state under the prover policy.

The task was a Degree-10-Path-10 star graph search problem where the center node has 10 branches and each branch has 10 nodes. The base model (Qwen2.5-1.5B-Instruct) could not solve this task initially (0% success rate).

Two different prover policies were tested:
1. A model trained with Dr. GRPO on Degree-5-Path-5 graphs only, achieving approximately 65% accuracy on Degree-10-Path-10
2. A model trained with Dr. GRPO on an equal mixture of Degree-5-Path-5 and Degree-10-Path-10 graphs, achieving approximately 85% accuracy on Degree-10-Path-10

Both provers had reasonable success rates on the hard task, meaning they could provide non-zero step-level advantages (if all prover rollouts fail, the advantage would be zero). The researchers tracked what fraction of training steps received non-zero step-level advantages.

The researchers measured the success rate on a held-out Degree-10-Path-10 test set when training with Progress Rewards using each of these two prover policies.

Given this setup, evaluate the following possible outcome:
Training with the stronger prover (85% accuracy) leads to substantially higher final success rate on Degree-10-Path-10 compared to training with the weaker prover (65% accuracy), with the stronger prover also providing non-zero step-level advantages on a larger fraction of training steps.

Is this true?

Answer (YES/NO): NO